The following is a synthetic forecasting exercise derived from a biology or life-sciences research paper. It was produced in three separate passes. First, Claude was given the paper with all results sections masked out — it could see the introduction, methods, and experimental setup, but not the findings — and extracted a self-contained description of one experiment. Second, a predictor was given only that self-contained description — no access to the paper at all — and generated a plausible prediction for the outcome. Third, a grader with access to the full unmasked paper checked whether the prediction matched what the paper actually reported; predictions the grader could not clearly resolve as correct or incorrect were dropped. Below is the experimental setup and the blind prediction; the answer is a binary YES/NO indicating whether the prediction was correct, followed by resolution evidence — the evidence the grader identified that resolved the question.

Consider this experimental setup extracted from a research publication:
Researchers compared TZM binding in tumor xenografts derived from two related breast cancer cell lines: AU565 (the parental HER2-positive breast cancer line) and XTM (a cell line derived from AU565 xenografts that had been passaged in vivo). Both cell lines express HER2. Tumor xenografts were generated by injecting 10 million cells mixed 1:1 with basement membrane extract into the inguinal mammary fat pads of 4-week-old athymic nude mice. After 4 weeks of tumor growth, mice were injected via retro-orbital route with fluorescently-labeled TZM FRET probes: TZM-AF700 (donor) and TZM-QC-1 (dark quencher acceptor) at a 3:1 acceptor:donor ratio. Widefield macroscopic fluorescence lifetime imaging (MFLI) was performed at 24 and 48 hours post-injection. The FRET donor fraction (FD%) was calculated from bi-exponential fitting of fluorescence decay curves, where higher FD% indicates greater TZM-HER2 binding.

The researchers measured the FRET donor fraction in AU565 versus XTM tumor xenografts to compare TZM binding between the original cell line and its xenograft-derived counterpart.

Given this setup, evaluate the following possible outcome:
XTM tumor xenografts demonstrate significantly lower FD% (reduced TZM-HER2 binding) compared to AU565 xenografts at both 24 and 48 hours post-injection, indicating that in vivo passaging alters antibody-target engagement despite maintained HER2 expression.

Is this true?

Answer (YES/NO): NO